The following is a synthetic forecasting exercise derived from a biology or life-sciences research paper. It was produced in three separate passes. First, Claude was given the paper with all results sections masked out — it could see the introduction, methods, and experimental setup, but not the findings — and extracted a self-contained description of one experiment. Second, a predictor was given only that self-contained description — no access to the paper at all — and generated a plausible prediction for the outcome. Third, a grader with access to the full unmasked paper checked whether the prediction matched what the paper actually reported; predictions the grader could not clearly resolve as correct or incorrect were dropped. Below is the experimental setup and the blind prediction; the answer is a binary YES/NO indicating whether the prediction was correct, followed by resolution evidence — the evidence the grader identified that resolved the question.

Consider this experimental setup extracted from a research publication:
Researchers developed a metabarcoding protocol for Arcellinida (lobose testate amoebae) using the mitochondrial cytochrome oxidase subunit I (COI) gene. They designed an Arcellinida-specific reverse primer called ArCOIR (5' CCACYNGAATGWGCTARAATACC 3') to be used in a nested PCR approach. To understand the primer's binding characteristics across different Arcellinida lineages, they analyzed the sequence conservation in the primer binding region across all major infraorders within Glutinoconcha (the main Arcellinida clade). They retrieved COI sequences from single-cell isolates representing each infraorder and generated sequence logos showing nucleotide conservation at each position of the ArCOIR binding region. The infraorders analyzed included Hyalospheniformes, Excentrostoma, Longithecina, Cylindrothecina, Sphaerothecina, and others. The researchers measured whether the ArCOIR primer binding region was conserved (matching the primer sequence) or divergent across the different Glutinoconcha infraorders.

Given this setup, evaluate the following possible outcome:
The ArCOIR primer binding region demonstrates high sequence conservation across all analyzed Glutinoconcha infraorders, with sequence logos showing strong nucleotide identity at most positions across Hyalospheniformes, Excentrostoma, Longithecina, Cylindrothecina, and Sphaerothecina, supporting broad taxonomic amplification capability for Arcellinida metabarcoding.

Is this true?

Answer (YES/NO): NO